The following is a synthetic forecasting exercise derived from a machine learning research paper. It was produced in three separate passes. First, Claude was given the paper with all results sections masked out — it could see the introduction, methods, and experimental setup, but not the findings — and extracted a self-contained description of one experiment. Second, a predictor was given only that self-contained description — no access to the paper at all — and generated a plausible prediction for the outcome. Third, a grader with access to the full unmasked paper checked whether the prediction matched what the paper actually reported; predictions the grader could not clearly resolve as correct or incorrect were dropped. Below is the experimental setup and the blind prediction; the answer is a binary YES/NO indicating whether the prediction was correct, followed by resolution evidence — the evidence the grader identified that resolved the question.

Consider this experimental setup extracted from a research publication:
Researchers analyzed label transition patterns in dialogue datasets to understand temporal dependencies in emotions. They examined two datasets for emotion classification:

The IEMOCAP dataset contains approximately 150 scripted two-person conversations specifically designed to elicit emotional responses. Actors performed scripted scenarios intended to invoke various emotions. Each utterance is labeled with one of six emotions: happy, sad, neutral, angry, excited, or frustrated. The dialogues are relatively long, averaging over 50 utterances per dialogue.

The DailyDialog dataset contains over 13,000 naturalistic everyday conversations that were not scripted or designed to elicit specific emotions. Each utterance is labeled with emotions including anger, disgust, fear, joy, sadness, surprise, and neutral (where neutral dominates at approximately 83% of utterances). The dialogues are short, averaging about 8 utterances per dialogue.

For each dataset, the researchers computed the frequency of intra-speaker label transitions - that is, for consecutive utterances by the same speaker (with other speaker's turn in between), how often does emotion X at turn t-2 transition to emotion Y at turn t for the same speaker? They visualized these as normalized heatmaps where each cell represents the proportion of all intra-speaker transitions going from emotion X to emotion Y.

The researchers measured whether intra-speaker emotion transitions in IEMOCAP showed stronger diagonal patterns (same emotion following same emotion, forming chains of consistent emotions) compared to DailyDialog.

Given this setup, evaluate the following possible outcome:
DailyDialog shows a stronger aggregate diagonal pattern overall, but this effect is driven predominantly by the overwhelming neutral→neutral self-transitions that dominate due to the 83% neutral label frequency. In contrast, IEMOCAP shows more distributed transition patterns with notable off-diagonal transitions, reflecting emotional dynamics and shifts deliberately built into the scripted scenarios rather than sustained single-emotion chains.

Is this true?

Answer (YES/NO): NO